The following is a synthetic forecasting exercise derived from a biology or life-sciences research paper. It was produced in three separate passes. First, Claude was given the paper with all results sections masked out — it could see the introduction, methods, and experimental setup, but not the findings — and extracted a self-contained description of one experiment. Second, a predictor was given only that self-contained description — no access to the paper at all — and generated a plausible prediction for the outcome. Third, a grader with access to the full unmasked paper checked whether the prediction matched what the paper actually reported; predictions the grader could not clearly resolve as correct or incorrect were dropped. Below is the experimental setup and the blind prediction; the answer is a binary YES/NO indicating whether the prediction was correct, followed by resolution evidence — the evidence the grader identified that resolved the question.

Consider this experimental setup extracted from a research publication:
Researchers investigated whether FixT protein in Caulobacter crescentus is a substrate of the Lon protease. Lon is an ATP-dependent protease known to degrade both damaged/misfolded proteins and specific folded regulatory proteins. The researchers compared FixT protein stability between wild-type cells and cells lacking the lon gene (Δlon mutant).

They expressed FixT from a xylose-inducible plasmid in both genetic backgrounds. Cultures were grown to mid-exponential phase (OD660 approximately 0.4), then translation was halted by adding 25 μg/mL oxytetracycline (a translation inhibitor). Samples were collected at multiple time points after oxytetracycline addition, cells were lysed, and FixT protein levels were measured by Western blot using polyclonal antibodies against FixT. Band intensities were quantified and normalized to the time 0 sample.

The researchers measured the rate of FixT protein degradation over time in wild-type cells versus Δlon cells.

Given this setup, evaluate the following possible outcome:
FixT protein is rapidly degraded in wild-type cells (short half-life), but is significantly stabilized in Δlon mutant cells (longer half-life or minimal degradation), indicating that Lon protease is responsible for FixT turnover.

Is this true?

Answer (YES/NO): YES